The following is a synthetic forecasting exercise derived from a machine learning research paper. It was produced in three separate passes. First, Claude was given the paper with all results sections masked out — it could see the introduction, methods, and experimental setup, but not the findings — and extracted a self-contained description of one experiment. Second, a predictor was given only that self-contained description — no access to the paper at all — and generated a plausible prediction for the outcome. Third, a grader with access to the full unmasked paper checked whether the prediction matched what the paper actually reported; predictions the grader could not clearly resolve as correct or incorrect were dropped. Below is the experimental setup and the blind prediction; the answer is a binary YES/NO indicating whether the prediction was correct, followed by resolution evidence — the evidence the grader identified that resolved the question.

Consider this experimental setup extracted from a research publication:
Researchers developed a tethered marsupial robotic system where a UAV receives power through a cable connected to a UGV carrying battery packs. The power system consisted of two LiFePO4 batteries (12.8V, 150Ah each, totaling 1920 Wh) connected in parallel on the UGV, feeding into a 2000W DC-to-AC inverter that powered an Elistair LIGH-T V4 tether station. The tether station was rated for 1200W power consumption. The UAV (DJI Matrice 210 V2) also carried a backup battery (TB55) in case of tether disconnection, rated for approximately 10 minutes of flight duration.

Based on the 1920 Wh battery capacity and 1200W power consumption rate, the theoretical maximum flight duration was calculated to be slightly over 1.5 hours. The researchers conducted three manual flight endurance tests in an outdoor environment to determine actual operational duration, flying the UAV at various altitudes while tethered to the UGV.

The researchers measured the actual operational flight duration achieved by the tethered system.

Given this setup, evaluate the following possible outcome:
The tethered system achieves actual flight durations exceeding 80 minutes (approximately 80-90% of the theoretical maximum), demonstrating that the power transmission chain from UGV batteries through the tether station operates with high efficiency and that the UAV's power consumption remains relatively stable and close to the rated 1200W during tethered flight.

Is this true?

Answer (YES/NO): NO